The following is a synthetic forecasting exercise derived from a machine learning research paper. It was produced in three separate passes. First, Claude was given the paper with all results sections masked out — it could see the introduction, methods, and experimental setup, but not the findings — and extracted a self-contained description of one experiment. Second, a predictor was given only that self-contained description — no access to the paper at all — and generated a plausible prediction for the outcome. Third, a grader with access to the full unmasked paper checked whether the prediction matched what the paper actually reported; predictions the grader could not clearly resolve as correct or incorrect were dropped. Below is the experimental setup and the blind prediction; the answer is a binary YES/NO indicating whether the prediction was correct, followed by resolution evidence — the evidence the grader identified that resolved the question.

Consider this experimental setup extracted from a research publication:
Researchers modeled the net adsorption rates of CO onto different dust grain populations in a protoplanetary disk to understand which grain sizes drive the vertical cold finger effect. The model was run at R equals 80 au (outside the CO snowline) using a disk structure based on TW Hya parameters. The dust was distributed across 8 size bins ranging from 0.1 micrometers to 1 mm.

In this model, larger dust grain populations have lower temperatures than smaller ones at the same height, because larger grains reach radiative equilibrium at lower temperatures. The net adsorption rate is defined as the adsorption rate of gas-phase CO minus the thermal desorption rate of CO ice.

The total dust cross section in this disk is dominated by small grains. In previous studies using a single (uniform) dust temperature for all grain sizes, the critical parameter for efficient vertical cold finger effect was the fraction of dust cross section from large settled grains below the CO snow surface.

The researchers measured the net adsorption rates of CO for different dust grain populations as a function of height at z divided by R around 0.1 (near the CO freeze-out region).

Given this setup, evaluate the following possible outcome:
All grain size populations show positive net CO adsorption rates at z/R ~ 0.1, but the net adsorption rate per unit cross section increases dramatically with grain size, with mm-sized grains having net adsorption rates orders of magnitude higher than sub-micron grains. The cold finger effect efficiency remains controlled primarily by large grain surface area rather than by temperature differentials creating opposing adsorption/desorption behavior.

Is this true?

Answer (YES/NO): NO